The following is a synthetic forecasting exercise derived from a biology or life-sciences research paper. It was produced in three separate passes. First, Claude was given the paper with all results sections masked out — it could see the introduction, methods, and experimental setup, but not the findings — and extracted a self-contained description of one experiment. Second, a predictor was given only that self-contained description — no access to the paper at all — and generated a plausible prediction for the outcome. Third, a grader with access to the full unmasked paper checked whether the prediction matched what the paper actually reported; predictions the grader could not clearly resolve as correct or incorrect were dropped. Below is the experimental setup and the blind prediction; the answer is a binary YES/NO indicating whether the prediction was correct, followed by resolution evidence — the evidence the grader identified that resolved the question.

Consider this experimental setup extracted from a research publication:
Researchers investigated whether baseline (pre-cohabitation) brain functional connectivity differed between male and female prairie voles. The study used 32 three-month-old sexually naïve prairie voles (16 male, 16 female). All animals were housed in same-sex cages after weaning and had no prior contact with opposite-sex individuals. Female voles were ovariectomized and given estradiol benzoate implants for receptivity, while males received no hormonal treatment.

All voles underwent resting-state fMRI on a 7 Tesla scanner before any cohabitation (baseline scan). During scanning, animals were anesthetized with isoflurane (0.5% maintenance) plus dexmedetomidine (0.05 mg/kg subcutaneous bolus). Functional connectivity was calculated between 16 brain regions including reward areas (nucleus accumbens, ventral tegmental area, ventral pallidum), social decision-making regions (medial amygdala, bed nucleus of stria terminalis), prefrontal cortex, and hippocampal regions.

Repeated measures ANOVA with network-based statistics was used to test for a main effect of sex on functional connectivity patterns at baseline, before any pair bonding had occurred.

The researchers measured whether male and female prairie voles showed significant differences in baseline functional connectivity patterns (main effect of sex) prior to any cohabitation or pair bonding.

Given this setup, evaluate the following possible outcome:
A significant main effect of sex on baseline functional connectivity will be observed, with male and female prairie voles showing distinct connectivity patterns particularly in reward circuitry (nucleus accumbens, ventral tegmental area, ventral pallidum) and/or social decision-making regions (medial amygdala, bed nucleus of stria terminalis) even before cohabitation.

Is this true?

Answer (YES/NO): NO